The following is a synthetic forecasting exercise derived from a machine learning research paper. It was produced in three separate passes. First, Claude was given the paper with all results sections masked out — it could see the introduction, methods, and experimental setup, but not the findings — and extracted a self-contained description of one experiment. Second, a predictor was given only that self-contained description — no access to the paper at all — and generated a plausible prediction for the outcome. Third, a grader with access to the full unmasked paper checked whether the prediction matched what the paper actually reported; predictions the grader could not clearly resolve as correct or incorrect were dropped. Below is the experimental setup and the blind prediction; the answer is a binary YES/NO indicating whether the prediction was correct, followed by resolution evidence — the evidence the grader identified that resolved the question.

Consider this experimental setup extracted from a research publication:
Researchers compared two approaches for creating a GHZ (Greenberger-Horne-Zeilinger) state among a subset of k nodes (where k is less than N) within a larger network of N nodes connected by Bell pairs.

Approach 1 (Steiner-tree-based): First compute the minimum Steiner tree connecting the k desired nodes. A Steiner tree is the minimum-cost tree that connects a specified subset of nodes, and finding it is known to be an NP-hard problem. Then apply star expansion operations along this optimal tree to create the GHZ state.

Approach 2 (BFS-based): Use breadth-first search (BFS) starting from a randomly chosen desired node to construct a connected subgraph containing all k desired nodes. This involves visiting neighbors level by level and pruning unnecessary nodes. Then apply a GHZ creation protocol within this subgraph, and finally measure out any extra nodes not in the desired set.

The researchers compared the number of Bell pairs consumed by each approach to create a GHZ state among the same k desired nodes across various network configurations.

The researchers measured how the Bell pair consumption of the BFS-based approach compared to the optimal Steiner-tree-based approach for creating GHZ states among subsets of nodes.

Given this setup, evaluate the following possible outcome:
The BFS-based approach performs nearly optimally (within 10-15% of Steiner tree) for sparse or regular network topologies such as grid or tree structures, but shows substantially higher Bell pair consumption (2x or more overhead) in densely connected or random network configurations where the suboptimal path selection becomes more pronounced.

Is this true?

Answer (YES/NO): NO